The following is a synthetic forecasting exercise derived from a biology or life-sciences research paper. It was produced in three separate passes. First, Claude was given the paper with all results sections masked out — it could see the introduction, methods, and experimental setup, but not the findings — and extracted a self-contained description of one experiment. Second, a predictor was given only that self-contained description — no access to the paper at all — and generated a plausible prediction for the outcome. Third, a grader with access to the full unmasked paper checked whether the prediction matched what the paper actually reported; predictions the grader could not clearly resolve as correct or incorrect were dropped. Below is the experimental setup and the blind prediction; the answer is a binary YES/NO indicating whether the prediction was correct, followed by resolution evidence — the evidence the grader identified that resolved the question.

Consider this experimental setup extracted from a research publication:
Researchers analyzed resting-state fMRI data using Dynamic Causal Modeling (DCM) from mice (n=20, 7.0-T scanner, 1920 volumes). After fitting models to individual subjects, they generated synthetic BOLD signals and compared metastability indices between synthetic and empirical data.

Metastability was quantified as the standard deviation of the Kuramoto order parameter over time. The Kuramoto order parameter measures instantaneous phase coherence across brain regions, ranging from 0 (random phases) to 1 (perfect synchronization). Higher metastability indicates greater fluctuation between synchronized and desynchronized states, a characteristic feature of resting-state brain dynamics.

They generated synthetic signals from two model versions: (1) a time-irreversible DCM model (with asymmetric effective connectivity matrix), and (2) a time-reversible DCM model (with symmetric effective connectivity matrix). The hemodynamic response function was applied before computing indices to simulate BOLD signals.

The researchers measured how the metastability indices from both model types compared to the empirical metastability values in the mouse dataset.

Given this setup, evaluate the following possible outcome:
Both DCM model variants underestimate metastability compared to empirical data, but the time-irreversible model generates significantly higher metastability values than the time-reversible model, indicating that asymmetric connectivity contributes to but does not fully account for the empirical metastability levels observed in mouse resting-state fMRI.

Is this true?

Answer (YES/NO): NO